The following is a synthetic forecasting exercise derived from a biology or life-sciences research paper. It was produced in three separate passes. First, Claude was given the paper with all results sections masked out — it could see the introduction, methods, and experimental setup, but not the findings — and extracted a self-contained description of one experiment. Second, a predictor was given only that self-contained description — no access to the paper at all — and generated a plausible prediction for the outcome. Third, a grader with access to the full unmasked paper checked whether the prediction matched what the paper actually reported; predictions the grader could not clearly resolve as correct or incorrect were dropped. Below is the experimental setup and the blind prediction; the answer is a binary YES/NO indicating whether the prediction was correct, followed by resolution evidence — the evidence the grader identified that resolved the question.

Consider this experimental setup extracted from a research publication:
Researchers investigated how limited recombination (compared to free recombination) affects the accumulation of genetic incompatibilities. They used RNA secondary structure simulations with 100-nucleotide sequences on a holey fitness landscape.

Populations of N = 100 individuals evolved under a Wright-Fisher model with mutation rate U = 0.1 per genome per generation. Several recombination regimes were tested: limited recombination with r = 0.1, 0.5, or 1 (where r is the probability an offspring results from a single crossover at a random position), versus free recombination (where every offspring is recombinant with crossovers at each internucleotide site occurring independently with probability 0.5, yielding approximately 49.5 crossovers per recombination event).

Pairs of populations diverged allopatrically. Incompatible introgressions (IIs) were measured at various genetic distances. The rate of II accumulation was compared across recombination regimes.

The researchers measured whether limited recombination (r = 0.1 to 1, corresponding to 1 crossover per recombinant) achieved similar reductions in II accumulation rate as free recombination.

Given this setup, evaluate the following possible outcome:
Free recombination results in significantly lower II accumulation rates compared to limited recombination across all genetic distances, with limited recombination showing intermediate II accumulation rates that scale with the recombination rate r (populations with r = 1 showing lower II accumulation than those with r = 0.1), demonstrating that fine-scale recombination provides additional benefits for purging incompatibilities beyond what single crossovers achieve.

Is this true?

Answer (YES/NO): YES